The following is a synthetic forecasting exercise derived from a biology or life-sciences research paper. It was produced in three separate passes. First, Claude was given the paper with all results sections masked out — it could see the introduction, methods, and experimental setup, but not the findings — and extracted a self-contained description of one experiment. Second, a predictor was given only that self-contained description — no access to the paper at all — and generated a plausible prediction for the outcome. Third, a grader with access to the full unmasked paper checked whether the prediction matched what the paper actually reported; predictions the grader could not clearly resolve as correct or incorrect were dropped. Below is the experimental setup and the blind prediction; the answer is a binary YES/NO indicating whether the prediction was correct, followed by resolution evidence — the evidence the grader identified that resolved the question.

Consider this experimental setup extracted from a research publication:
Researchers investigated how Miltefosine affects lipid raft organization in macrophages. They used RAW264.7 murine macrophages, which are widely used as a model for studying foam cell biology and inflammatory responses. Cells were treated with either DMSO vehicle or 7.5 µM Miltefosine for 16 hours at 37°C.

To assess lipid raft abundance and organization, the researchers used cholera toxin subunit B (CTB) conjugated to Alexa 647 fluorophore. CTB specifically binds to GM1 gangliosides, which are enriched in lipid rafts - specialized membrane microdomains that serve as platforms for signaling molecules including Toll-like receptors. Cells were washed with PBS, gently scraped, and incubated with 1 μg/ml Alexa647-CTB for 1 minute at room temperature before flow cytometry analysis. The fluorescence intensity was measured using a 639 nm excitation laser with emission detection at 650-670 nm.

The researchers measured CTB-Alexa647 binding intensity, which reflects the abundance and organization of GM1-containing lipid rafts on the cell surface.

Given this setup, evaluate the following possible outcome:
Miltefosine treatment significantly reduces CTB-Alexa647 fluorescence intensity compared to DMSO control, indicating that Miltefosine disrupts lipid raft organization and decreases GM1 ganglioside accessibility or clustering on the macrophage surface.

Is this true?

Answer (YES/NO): YES